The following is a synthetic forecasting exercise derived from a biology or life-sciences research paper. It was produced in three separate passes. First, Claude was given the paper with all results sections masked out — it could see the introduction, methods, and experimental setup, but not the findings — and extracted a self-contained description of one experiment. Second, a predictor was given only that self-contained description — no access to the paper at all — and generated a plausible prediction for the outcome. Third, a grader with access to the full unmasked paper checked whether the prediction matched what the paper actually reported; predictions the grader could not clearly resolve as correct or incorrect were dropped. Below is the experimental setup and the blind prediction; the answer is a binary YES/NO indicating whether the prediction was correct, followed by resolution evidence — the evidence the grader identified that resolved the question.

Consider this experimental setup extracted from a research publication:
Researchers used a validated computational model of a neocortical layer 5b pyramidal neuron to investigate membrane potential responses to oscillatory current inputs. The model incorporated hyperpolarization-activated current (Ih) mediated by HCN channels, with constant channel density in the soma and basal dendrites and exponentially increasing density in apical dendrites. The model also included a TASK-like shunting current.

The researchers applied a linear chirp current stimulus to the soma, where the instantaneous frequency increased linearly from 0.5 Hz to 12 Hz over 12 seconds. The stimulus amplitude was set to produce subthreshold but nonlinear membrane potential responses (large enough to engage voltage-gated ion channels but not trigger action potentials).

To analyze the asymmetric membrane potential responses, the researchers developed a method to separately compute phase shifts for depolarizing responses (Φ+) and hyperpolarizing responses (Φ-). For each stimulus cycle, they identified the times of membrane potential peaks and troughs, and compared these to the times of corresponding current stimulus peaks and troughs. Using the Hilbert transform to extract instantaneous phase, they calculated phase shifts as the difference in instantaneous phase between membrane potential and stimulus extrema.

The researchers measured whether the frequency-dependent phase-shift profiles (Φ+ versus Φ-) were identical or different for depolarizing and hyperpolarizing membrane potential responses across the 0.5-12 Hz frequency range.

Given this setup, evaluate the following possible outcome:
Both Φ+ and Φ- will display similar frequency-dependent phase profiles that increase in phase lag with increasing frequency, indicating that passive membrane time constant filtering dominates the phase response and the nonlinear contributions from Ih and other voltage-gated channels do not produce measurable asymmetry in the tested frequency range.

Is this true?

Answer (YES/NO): NO